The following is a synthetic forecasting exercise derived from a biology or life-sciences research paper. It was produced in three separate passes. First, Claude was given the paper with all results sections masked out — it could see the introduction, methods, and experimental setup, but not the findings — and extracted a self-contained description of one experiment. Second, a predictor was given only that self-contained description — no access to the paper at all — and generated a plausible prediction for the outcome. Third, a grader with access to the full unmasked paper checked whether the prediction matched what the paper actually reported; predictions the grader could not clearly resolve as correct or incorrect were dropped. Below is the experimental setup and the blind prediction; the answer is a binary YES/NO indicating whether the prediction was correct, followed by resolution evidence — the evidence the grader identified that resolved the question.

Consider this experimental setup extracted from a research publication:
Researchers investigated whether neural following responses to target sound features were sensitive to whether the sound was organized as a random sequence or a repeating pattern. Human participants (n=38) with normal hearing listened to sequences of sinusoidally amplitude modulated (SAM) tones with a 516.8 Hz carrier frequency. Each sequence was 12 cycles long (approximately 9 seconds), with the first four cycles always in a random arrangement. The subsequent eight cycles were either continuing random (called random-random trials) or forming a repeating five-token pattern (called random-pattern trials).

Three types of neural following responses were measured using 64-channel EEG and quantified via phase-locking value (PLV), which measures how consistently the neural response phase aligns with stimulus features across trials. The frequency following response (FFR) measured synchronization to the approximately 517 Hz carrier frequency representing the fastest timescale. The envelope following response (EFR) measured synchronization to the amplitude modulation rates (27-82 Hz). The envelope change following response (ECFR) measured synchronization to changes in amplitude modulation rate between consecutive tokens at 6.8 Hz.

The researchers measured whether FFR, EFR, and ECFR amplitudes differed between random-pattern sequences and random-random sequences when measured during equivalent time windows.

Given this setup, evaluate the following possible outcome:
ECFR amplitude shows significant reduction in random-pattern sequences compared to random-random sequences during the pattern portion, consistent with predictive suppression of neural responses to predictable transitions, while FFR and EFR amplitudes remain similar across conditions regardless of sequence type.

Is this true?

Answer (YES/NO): NO